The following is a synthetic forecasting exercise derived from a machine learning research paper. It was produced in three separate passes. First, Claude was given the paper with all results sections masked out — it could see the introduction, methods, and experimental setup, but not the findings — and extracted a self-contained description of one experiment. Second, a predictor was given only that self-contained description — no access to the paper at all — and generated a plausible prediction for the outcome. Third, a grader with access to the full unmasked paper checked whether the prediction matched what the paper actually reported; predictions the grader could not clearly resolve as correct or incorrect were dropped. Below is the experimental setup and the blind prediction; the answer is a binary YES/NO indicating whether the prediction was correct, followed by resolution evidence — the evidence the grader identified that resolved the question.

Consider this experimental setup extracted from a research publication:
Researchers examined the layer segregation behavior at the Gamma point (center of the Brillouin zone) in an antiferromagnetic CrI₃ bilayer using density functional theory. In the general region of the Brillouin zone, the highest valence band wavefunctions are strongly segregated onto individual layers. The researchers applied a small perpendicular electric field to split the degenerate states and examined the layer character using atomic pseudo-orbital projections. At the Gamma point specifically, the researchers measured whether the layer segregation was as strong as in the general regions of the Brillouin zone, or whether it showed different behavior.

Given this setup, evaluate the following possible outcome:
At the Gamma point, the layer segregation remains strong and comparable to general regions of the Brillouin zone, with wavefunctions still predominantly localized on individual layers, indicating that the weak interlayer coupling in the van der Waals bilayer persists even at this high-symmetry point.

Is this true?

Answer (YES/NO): NO